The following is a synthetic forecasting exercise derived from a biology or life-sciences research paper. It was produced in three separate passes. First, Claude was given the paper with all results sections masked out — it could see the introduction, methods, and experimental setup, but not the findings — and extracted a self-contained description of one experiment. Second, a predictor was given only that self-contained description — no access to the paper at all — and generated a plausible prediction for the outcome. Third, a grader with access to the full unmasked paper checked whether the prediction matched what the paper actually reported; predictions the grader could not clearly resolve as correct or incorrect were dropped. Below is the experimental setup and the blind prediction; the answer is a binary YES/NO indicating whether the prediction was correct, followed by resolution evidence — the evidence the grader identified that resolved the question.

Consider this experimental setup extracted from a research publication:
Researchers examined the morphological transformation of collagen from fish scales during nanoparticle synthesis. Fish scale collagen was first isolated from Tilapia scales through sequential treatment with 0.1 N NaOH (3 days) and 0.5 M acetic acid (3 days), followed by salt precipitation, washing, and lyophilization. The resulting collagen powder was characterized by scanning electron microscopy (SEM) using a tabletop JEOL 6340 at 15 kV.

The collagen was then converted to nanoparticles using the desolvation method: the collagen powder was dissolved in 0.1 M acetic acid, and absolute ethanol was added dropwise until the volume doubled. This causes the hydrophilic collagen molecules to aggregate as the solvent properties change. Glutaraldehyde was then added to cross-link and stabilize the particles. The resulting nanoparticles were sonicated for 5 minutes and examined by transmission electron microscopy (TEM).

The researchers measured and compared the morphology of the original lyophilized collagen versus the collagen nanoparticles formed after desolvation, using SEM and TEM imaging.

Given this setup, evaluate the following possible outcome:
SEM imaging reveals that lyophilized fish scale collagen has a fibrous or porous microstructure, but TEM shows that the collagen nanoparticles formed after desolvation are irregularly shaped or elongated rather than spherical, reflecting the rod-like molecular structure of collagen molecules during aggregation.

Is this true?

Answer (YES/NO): NO